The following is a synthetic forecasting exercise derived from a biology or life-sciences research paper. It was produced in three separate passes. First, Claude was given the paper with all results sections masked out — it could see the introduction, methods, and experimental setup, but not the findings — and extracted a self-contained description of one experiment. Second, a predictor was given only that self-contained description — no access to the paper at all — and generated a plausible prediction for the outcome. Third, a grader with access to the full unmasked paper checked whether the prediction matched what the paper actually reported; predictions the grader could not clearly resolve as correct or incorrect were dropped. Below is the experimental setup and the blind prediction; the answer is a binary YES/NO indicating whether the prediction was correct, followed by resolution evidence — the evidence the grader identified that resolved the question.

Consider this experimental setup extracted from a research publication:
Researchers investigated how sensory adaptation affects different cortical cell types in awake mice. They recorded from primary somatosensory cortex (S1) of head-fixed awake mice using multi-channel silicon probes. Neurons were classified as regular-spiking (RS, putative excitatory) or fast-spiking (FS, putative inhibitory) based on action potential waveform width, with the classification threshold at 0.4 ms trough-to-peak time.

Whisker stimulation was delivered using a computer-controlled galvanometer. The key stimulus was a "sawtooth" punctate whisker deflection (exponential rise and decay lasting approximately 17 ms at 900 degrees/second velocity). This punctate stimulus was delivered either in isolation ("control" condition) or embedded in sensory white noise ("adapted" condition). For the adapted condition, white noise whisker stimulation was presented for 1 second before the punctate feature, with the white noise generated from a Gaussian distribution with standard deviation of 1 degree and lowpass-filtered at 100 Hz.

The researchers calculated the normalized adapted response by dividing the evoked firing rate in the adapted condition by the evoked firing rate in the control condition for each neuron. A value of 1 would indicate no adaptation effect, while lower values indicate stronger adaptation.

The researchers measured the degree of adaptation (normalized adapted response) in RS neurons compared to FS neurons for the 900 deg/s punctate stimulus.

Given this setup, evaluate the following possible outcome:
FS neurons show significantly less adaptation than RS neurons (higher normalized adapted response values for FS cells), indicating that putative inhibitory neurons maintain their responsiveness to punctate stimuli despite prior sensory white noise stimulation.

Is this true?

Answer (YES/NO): YES